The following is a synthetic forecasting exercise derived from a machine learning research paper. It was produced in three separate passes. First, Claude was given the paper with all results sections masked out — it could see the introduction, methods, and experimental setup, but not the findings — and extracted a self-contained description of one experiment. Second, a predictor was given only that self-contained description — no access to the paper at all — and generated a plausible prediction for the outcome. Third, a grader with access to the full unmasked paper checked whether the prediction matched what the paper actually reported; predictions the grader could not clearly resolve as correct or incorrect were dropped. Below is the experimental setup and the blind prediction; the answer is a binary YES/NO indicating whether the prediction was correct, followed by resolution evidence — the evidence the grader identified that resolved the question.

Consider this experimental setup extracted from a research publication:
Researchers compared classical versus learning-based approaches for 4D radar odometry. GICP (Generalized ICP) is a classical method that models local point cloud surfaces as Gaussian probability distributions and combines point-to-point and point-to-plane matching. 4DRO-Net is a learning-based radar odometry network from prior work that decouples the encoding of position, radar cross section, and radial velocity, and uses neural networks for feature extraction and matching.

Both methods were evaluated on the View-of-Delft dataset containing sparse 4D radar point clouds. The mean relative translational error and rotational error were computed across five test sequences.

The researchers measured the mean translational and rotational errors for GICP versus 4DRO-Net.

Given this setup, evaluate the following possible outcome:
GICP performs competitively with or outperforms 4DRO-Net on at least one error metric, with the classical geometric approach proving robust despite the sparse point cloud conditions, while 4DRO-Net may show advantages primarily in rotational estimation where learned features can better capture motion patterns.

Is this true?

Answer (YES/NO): NO